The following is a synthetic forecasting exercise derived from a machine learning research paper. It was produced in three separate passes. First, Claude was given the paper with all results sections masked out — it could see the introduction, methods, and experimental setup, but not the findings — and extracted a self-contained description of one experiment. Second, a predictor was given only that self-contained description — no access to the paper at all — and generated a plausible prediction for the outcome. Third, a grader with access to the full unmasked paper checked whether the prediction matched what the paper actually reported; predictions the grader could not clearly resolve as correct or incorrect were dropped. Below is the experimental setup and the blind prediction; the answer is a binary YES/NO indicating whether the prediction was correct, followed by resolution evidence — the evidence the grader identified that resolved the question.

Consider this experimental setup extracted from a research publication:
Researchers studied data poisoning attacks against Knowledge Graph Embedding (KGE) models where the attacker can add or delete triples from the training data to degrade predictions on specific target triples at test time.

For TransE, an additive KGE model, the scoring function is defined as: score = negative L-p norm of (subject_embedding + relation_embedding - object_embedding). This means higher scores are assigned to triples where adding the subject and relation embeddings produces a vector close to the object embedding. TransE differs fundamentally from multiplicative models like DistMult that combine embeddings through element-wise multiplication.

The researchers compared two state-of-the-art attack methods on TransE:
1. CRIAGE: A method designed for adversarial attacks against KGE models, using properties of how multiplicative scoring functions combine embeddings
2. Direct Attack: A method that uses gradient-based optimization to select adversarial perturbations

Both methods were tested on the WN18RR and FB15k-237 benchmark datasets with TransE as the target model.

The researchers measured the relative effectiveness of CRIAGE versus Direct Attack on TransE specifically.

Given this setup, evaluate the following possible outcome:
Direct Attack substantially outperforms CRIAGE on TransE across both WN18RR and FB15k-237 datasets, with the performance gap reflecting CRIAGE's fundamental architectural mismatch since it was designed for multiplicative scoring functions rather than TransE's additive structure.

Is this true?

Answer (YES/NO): NO